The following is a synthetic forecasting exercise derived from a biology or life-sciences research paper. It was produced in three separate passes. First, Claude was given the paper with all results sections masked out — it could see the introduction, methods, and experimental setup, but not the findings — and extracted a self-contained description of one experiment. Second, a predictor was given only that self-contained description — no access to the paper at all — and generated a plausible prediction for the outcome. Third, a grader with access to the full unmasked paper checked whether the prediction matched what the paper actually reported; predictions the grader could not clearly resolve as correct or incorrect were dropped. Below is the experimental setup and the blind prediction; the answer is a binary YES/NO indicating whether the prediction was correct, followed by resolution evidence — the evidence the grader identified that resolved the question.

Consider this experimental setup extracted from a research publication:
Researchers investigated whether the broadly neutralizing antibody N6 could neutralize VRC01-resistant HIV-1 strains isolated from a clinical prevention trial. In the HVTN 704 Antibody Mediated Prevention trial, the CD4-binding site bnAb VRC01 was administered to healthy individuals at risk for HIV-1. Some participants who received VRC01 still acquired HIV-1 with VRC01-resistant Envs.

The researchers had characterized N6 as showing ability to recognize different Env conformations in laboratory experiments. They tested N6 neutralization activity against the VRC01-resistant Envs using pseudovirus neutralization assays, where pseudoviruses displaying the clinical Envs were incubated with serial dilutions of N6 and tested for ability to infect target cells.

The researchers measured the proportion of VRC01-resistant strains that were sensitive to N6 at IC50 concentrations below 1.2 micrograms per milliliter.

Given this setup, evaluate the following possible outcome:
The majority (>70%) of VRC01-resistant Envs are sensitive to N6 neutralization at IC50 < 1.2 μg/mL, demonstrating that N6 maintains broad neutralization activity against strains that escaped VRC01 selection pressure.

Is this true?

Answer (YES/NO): NO